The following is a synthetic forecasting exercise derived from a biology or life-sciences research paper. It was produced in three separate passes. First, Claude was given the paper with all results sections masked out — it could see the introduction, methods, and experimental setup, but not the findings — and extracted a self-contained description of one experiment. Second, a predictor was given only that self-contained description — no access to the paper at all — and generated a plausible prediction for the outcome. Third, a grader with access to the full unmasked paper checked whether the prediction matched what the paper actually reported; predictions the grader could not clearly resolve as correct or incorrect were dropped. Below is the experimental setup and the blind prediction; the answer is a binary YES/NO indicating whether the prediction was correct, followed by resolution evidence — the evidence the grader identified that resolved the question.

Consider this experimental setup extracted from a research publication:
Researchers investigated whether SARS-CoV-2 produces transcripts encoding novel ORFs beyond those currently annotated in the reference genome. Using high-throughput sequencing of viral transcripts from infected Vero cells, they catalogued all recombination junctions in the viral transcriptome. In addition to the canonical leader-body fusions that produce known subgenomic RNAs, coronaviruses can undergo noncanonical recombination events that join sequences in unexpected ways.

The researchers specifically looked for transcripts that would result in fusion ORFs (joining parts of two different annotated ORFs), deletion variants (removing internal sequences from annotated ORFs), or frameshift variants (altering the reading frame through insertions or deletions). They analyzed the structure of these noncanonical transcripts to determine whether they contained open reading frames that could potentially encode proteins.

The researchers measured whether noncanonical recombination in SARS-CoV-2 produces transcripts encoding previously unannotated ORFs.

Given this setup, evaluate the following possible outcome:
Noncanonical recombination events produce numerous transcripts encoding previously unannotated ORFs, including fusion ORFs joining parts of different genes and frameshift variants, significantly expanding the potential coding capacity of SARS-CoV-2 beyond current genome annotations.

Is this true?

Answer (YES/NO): YES